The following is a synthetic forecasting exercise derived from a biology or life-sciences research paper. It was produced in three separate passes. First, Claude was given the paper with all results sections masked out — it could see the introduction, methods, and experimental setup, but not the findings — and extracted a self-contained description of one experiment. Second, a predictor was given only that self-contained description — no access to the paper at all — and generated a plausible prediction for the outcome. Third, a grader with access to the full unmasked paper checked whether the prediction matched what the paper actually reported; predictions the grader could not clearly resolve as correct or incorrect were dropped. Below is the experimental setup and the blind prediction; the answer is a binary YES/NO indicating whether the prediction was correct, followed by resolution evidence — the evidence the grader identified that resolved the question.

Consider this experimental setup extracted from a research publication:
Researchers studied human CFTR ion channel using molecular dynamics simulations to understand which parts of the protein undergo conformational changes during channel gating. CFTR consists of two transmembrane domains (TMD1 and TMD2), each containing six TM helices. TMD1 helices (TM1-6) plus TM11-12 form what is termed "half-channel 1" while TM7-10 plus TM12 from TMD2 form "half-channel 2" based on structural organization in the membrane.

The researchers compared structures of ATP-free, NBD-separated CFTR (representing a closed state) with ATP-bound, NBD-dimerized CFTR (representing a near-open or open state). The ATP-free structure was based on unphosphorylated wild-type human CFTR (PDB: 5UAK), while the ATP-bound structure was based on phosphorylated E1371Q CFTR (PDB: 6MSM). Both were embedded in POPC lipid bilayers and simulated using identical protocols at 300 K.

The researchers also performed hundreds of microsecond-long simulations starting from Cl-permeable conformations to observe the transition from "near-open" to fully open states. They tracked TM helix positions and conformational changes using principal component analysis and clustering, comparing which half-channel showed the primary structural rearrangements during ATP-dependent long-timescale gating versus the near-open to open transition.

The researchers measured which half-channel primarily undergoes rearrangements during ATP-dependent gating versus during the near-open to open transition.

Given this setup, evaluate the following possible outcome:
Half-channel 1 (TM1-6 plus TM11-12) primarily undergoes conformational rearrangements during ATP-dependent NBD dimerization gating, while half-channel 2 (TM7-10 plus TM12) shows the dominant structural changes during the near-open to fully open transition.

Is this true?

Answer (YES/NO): NO